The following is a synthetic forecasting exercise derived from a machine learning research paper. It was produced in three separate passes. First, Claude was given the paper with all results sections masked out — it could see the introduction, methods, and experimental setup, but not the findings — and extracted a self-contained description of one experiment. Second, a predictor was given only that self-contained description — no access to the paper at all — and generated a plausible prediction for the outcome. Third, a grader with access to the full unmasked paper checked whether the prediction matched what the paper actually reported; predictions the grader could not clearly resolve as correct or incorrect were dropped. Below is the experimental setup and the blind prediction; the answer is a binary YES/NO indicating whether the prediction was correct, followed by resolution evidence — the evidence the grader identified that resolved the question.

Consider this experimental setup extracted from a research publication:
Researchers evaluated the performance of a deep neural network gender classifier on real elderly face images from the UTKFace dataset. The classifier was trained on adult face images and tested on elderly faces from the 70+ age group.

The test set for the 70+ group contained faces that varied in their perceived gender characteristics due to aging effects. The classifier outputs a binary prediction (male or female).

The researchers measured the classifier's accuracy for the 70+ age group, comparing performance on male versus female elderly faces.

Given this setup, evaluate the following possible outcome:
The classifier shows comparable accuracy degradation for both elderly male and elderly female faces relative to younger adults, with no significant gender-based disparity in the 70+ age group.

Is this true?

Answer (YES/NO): NO